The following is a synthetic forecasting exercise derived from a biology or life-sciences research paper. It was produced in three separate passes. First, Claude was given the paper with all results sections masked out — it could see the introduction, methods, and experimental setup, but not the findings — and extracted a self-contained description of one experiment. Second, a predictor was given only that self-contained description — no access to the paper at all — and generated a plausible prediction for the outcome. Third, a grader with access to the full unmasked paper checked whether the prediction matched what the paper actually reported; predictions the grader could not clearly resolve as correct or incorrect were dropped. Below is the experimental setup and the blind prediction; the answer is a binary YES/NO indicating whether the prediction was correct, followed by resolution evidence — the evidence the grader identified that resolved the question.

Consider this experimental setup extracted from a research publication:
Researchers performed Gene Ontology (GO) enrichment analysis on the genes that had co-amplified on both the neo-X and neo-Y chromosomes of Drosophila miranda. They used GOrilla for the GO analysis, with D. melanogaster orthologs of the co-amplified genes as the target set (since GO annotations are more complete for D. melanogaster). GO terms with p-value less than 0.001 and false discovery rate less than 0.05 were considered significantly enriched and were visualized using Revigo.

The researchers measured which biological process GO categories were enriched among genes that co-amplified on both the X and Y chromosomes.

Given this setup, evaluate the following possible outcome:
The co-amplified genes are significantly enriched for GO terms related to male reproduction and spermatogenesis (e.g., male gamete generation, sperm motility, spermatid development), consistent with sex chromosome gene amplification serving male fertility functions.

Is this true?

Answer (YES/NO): NO